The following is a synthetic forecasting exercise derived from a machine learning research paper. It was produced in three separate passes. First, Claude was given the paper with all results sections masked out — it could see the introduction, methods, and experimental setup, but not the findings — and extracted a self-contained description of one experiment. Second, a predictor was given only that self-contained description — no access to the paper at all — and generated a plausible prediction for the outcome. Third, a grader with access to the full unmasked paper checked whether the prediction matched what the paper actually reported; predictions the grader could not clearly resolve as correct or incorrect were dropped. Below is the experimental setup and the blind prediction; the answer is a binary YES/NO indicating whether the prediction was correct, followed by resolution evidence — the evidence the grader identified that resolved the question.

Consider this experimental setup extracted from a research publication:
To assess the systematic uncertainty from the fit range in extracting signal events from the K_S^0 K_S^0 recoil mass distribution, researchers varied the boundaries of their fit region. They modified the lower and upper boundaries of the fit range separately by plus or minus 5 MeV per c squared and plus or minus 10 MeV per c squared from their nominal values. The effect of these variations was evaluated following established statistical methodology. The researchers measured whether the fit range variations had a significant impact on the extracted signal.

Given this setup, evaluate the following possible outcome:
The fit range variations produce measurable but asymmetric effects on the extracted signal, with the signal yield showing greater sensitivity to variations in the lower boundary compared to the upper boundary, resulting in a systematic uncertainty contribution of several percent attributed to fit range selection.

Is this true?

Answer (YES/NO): NO